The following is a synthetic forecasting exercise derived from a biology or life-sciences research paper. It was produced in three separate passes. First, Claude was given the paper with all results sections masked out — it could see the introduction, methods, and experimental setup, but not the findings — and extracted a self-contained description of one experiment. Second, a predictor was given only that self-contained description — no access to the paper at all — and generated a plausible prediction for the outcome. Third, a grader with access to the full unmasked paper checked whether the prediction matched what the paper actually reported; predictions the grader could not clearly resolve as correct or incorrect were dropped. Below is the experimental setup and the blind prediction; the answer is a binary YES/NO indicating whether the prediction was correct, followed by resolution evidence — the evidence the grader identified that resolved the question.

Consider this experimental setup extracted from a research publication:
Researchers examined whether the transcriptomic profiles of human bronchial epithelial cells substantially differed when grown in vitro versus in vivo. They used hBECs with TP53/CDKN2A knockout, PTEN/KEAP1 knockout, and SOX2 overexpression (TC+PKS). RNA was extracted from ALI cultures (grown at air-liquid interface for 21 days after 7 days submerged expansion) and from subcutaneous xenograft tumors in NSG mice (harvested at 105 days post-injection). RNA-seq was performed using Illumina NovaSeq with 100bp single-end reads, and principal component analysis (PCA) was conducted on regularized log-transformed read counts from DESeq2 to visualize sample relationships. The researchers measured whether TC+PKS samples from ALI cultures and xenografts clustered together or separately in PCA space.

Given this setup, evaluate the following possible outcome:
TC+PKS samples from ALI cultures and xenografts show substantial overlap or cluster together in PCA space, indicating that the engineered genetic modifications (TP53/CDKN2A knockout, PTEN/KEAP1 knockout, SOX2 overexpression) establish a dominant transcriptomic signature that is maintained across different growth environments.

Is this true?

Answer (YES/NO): NO